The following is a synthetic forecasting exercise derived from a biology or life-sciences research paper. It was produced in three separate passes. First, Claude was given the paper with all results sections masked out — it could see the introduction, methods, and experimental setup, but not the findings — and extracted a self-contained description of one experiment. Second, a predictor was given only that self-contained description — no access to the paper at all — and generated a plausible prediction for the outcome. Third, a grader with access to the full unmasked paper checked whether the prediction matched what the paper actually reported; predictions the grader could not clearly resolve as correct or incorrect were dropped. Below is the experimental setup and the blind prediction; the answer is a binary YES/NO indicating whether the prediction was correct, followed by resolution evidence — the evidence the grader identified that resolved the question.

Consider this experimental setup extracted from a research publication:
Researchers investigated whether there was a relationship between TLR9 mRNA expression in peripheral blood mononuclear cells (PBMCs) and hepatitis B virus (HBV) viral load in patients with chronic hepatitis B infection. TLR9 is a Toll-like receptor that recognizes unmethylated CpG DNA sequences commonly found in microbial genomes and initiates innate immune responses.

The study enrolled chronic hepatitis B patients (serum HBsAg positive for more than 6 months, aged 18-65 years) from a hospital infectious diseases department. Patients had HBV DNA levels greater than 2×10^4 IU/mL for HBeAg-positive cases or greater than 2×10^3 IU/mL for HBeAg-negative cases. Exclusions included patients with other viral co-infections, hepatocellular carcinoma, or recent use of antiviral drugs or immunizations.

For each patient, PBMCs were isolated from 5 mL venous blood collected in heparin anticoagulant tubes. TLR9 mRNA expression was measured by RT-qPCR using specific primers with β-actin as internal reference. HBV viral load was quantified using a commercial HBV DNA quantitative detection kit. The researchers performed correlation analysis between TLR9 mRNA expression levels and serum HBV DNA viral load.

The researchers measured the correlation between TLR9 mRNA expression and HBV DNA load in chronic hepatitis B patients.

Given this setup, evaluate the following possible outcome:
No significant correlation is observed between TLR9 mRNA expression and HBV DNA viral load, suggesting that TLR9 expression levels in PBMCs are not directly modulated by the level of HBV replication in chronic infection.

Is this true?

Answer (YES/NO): NO